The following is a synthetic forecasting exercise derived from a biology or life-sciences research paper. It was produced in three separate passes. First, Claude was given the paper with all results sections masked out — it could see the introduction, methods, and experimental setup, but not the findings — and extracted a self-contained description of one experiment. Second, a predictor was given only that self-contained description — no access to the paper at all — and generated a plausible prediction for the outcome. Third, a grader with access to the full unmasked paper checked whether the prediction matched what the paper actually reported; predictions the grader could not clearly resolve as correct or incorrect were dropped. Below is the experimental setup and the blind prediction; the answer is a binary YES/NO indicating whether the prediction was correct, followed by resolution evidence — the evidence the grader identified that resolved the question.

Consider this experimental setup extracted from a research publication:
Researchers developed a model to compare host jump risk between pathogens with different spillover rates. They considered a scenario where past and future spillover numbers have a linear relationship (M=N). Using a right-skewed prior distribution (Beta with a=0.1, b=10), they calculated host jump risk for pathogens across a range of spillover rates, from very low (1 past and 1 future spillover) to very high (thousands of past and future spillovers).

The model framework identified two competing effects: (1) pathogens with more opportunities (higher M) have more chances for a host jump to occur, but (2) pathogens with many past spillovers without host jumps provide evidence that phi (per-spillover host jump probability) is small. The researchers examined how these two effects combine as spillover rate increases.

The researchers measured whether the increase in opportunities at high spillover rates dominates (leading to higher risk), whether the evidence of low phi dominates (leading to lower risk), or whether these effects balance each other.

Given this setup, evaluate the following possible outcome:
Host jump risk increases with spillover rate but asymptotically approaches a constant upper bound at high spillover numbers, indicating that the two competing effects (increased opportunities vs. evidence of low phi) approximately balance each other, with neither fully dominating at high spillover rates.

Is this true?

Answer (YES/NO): YES